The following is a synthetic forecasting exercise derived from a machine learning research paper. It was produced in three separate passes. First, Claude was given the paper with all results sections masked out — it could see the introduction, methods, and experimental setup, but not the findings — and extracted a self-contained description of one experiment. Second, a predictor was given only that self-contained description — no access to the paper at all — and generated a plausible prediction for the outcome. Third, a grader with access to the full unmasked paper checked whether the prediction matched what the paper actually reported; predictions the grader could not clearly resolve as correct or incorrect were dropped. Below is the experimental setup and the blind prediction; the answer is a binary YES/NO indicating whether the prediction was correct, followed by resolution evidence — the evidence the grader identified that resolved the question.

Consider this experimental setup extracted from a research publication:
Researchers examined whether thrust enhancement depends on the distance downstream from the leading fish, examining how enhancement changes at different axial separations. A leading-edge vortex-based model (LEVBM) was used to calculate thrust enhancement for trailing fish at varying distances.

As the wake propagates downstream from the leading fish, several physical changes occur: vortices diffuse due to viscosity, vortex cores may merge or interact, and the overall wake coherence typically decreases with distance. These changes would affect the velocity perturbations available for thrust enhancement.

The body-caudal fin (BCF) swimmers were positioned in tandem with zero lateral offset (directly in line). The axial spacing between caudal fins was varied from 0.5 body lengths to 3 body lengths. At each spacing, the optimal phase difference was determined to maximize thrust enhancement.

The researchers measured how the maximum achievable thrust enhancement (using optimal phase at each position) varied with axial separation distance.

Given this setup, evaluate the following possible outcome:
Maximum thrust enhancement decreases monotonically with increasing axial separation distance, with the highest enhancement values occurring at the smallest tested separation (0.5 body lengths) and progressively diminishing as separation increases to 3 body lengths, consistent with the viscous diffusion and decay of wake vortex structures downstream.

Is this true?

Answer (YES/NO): YES